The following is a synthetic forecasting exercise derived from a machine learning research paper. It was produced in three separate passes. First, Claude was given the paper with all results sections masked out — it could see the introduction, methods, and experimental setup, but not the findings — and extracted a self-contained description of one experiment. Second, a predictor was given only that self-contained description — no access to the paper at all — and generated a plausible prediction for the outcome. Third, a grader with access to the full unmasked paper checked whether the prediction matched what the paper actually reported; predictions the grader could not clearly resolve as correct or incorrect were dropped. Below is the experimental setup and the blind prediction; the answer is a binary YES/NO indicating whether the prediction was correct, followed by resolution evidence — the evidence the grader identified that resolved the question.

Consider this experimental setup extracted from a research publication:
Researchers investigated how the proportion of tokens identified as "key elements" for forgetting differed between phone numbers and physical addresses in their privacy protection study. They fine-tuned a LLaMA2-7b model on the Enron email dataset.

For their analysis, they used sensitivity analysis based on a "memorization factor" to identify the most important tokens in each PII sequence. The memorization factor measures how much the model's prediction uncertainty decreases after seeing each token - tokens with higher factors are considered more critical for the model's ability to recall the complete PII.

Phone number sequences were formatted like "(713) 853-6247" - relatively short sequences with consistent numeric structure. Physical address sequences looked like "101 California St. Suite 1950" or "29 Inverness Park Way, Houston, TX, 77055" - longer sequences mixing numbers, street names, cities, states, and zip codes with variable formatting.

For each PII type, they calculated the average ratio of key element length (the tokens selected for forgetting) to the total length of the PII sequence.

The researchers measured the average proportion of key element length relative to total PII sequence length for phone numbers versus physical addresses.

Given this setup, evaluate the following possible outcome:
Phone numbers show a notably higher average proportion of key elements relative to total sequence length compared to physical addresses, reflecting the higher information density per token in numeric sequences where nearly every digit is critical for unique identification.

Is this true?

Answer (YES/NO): NO